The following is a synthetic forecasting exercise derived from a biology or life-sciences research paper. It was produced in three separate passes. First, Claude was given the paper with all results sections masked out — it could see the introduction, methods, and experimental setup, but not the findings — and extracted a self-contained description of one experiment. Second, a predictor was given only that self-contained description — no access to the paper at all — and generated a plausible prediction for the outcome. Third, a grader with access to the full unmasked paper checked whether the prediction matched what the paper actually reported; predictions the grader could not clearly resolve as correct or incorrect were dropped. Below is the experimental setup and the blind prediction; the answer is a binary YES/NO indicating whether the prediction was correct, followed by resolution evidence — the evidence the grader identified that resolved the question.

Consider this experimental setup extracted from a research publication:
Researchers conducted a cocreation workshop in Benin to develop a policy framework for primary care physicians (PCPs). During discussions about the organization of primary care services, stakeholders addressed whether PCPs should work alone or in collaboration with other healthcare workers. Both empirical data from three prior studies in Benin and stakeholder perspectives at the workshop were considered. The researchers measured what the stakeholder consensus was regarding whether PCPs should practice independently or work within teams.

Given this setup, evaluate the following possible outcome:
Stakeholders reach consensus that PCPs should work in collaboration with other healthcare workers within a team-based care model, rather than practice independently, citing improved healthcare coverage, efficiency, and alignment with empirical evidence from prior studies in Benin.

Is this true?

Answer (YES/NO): YES